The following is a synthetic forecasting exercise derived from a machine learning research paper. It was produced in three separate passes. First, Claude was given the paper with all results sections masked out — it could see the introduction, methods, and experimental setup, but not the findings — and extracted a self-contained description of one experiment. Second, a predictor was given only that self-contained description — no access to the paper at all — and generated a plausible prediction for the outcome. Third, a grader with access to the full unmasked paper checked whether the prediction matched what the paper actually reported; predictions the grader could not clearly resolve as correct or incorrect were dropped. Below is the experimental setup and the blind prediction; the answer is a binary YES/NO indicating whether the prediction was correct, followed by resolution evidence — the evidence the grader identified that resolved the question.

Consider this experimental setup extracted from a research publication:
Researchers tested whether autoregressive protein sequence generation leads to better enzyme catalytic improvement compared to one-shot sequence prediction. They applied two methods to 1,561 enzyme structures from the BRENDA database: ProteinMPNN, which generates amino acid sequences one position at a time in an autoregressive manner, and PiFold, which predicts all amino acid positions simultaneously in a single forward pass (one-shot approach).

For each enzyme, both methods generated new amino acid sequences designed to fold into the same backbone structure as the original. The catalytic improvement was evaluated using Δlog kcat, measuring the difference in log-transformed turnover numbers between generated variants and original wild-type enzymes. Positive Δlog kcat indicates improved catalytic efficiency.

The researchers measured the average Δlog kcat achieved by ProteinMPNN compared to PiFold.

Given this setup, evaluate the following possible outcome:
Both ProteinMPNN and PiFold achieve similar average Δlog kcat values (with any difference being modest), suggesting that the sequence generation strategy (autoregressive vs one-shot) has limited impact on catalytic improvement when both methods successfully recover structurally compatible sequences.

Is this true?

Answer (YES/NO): NO